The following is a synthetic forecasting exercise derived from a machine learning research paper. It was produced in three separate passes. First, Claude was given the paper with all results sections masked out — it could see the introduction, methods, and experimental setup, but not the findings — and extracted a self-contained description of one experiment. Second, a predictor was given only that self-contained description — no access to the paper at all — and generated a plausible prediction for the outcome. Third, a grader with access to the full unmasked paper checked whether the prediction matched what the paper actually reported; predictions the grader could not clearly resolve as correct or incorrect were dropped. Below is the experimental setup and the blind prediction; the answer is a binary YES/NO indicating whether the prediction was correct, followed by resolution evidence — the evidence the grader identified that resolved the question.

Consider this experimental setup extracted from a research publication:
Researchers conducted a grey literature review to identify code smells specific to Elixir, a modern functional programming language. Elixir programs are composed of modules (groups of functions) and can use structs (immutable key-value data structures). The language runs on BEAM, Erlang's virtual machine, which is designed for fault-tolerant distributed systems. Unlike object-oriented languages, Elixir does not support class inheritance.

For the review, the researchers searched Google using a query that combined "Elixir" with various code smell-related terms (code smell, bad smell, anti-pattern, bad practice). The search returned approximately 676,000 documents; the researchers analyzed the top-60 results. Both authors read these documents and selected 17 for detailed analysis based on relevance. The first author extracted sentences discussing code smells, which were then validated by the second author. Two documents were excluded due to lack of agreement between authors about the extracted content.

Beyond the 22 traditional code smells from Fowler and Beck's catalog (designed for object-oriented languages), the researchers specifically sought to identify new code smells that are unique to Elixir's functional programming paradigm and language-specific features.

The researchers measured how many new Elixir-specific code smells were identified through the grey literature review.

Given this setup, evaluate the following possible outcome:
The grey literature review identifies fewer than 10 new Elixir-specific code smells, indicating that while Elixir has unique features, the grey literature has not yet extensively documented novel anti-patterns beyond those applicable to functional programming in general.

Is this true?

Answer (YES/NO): NO